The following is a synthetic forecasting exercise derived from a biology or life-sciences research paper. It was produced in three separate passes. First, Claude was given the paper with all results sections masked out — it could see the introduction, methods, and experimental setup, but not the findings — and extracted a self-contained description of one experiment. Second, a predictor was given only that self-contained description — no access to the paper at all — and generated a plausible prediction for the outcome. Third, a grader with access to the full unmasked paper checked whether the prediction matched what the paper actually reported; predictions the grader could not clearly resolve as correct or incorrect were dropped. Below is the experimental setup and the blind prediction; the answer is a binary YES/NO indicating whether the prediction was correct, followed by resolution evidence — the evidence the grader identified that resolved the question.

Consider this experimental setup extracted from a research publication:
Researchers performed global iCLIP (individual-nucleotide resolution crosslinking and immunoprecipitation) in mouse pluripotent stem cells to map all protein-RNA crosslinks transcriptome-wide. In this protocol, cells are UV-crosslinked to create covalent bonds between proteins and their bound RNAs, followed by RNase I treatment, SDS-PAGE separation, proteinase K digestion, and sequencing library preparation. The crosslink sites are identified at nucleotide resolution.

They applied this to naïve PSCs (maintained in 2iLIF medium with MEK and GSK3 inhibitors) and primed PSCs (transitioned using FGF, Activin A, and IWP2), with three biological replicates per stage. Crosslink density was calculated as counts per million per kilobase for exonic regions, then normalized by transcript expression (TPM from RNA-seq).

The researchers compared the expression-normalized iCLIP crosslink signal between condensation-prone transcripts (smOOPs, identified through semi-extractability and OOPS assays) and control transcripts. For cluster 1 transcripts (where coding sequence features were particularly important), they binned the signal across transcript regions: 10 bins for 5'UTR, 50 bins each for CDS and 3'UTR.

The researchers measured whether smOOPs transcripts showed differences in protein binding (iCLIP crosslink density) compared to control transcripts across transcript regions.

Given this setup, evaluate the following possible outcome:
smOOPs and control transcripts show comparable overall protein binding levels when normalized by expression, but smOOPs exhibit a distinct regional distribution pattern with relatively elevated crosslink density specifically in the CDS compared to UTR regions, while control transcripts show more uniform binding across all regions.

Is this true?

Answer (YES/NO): NO